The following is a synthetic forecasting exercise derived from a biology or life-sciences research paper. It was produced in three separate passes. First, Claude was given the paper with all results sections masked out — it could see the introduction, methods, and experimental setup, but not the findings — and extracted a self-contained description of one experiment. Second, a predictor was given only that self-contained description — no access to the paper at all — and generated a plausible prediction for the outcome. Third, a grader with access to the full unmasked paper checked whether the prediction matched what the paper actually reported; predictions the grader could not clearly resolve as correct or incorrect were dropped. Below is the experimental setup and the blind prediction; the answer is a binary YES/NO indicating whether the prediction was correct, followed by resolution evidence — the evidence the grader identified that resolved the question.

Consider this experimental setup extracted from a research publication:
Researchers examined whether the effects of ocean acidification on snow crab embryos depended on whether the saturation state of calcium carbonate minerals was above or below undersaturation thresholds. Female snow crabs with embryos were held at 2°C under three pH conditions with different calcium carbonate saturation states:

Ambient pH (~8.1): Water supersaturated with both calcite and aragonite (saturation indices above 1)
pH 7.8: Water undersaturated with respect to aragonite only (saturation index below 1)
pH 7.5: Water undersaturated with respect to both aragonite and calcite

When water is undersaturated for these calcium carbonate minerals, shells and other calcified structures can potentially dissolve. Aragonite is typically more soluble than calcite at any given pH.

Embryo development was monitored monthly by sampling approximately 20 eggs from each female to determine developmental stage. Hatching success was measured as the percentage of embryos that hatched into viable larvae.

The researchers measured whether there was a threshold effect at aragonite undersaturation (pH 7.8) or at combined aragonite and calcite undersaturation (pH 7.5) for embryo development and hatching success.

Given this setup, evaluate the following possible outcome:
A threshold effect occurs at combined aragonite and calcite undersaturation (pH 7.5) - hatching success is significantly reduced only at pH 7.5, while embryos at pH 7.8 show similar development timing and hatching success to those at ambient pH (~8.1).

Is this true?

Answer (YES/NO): NO